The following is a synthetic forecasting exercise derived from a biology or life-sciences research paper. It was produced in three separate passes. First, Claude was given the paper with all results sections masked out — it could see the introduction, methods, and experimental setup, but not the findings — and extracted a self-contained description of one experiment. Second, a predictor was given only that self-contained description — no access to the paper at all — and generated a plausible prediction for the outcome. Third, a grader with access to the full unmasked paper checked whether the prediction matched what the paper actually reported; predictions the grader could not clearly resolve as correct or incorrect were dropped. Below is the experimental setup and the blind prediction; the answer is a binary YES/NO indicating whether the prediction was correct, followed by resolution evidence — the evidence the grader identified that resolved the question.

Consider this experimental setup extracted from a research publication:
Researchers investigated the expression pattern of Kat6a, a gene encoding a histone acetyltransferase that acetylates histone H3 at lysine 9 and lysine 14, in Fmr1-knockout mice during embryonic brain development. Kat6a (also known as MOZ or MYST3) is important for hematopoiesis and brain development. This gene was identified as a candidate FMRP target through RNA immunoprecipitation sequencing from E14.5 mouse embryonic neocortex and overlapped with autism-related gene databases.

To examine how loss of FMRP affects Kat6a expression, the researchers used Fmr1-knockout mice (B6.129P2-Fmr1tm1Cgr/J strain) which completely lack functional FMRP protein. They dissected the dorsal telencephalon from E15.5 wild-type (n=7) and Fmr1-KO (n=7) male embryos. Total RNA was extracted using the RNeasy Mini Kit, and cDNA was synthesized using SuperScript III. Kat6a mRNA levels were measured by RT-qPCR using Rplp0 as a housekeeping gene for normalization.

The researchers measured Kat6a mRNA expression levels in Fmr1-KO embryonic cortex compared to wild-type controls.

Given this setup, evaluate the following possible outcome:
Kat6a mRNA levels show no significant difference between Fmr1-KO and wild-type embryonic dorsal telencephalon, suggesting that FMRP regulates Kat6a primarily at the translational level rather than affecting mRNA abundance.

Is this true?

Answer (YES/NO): NO